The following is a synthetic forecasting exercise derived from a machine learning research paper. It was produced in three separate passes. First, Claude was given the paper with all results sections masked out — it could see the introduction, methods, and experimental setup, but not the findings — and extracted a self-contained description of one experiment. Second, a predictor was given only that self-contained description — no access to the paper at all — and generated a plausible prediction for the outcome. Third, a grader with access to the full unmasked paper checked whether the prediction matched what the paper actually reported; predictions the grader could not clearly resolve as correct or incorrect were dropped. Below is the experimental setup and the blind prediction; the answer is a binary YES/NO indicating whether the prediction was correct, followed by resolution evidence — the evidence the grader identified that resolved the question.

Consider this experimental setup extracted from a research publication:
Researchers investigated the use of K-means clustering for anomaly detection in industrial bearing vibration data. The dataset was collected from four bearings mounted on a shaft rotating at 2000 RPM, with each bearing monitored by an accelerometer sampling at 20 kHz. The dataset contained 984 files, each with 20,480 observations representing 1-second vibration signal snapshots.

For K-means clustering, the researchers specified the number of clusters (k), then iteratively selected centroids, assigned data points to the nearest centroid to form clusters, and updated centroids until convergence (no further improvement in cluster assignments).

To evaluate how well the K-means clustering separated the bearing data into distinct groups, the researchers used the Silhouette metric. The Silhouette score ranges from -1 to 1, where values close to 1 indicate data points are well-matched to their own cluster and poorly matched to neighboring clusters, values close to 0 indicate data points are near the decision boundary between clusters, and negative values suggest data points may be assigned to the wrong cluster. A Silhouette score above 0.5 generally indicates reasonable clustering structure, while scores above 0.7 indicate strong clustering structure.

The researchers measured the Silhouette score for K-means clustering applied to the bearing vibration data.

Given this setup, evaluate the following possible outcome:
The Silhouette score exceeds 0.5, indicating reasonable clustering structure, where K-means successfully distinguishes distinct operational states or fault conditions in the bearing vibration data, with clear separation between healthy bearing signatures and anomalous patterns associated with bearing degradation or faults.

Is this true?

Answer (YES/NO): NO